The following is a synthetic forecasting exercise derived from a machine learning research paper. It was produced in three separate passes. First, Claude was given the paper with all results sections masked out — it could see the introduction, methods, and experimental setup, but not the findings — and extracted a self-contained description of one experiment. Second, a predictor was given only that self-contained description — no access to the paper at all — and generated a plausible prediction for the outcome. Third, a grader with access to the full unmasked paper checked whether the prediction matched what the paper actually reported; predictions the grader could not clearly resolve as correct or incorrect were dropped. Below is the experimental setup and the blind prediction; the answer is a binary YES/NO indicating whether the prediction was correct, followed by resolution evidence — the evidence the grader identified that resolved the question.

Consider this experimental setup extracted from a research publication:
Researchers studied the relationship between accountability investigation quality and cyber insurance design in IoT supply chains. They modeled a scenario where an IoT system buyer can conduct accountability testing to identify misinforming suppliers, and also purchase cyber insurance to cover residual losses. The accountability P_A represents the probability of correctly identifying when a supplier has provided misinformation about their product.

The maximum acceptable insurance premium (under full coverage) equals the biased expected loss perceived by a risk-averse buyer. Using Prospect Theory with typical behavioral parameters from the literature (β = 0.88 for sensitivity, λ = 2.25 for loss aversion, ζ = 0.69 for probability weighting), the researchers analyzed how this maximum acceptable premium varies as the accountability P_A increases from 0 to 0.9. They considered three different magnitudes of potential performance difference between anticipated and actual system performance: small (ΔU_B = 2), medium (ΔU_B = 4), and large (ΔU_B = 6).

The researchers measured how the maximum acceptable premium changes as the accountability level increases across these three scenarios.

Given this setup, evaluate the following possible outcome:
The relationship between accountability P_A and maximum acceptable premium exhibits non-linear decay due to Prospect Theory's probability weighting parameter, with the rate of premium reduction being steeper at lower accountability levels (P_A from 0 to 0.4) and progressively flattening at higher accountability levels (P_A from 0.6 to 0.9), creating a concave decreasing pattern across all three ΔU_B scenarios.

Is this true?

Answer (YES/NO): NO